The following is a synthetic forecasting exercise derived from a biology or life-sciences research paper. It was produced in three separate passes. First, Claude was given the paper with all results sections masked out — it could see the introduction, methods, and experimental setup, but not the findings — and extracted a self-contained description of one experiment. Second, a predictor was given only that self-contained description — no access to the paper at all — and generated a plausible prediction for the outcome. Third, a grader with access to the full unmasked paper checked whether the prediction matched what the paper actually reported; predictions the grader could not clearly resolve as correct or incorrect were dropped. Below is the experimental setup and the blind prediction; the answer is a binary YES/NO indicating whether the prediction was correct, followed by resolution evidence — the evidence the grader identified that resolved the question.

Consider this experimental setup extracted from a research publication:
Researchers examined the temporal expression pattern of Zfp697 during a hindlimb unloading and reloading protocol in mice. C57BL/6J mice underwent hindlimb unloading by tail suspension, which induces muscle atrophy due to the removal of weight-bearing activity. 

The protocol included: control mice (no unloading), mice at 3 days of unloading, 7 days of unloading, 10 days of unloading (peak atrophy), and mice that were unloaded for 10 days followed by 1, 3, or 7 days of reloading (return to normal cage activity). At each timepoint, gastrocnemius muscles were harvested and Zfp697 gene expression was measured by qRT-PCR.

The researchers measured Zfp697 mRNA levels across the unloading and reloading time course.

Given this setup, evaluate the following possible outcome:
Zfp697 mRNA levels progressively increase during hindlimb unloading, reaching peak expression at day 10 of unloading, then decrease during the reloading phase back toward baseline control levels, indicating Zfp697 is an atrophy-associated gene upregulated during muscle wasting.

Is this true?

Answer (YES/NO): NO